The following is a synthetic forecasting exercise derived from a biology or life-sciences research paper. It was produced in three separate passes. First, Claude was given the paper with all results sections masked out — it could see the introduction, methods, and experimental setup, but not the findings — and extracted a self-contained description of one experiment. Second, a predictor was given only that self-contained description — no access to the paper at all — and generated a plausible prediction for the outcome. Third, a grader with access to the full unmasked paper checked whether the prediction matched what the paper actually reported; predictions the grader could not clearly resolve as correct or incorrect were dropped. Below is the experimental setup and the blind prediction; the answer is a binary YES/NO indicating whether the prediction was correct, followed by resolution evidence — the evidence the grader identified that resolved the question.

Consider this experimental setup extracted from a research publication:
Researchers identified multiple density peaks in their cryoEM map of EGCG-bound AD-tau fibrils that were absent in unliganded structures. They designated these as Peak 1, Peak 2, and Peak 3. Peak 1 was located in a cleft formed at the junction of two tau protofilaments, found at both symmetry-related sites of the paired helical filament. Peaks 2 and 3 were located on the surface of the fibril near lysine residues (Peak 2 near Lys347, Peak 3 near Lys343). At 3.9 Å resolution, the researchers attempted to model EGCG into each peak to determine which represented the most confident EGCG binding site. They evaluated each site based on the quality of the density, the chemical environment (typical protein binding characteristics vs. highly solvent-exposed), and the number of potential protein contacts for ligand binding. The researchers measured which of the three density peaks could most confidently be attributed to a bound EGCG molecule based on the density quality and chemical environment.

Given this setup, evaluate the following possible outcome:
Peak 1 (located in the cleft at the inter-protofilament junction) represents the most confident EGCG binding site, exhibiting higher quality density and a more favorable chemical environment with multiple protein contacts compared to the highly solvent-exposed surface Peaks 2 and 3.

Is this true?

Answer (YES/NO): YES